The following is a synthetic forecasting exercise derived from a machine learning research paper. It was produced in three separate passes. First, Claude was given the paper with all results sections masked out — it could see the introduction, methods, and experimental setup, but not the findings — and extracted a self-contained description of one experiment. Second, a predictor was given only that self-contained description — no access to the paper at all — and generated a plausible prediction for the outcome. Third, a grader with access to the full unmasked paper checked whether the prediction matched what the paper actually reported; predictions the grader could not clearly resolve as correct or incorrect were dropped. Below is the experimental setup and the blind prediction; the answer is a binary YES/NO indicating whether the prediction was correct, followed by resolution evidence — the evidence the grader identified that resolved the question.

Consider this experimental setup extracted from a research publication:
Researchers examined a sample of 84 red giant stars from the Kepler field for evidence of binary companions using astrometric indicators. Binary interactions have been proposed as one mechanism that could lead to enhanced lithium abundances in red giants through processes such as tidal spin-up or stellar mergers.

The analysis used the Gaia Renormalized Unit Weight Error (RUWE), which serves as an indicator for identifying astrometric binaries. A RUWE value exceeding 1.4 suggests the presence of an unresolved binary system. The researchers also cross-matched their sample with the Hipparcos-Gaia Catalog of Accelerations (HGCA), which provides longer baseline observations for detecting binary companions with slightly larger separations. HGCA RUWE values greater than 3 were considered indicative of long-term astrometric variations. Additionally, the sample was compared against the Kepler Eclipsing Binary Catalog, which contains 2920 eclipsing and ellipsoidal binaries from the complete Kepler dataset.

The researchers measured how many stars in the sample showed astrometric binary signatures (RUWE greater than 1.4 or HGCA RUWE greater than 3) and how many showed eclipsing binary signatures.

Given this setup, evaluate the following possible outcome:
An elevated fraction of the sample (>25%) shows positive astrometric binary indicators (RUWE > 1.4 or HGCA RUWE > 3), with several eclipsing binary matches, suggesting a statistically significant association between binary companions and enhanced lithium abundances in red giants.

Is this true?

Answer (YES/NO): NO